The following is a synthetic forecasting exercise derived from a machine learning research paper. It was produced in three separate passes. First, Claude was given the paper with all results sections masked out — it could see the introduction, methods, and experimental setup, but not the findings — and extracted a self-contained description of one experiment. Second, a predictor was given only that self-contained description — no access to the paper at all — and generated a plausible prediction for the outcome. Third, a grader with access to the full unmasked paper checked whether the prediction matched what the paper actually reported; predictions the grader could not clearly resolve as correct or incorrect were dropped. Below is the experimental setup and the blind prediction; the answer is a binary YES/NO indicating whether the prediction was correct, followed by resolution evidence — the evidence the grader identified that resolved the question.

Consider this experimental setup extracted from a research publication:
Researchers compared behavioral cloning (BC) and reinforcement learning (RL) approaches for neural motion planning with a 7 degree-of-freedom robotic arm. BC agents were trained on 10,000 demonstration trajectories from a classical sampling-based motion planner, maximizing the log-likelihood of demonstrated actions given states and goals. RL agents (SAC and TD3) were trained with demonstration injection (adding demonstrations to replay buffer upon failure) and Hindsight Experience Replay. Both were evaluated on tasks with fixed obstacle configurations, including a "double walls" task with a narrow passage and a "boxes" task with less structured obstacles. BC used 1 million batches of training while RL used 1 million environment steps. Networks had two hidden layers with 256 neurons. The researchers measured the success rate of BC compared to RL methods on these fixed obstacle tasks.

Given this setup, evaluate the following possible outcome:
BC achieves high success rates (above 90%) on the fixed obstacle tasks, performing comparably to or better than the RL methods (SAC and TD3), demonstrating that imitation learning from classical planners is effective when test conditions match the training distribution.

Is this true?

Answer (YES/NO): NO